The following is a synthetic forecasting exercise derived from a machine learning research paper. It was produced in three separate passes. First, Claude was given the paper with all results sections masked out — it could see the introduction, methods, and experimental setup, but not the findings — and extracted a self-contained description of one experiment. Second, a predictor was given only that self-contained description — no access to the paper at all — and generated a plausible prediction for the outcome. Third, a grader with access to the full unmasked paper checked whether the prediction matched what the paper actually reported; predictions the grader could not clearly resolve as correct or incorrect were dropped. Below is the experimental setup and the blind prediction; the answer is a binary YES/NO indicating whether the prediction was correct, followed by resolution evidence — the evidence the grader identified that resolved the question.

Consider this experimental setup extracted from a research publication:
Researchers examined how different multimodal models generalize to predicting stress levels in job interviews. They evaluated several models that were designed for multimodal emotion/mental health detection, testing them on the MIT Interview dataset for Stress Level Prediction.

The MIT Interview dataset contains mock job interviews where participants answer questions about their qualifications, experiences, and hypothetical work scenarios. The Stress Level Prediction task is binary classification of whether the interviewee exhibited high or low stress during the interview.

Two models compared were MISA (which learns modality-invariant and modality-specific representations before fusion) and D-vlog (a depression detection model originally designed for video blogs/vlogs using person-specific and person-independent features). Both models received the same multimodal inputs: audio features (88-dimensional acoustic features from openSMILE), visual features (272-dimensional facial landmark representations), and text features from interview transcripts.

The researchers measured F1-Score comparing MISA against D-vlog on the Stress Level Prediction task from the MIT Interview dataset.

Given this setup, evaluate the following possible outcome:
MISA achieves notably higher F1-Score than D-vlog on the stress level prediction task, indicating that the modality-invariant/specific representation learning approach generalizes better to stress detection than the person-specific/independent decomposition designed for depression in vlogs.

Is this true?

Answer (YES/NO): NO